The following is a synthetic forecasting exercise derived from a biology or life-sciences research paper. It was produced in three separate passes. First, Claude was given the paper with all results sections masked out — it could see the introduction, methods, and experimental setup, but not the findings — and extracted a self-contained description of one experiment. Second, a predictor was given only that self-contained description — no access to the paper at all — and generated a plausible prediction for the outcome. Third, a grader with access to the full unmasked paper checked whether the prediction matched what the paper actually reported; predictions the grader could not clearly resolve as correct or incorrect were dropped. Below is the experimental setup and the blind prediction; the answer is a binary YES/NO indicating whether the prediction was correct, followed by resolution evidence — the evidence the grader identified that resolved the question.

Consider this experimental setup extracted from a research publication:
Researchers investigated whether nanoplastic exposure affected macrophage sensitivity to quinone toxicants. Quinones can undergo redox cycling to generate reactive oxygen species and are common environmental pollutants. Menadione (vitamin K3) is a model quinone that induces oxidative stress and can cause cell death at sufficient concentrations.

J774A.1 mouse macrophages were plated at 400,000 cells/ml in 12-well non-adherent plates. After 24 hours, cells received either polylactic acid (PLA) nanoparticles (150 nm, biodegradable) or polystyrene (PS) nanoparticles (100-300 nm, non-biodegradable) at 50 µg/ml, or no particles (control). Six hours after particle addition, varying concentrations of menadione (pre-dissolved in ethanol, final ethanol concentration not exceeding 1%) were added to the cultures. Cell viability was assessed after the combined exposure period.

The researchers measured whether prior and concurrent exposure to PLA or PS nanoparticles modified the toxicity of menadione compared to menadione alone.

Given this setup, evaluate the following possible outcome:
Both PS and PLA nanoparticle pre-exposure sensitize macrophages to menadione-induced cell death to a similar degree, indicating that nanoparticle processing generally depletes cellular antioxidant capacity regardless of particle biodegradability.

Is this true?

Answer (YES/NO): NO